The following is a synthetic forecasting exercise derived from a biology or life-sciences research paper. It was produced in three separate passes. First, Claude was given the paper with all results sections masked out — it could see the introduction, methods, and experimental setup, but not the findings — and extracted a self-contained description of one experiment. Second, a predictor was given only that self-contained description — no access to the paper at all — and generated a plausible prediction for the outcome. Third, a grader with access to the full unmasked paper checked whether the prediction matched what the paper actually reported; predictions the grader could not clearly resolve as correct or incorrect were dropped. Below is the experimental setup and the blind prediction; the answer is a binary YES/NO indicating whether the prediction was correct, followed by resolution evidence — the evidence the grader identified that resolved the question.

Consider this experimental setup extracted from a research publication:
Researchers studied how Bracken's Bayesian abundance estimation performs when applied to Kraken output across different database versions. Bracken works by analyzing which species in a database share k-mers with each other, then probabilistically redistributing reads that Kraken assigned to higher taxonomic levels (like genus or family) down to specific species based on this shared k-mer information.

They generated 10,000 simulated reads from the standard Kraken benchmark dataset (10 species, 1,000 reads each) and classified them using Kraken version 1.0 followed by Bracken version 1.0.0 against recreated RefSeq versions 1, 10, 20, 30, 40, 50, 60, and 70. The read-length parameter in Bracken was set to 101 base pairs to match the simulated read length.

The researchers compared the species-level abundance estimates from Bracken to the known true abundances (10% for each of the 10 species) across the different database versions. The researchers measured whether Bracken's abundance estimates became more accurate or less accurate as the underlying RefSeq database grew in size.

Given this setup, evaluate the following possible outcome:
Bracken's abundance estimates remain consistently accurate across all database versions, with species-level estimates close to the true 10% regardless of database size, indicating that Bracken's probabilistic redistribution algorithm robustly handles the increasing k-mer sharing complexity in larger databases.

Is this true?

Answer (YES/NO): NO